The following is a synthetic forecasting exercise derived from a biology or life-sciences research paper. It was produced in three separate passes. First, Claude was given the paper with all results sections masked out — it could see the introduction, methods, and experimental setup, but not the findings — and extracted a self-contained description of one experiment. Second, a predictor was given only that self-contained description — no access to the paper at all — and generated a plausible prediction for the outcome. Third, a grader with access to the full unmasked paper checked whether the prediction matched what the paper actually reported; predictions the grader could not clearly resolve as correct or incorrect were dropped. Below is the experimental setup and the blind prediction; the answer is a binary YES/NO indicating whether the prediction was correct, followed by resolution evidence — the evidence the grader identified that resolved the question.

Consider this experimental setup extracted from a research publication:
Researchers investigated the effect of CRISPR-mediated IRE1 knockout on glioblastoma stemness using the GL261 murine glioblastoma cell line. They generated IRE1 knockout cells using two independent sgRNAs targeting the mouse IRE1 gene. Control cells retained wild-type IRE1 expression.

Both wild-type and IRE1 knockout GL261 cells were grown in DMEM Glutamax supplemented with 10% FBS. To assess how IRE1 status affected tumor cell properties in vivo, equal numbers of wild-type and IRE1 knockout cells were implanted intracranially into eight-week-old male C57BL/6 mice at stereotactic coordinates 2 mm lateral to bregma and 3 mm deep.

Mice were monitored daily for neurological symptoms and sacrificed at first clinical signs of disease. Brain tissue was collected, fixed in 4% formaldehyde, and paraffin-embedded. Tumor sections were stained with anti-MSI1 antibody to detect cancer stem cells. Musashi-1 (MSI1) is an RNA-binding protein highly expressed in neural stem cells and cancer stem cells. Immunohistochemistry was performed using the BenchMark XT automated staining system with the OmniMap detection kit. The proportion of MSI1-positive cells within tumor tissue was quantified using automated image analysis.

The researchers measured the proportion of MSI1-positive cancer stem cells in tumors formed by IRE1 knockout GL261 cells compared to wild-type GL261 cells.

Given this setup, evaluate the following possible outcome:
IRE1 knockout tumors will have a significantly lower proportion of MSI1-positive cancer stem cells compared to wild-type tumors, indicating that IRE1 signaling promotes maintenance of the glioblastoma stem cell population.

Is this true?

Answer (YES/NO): NO